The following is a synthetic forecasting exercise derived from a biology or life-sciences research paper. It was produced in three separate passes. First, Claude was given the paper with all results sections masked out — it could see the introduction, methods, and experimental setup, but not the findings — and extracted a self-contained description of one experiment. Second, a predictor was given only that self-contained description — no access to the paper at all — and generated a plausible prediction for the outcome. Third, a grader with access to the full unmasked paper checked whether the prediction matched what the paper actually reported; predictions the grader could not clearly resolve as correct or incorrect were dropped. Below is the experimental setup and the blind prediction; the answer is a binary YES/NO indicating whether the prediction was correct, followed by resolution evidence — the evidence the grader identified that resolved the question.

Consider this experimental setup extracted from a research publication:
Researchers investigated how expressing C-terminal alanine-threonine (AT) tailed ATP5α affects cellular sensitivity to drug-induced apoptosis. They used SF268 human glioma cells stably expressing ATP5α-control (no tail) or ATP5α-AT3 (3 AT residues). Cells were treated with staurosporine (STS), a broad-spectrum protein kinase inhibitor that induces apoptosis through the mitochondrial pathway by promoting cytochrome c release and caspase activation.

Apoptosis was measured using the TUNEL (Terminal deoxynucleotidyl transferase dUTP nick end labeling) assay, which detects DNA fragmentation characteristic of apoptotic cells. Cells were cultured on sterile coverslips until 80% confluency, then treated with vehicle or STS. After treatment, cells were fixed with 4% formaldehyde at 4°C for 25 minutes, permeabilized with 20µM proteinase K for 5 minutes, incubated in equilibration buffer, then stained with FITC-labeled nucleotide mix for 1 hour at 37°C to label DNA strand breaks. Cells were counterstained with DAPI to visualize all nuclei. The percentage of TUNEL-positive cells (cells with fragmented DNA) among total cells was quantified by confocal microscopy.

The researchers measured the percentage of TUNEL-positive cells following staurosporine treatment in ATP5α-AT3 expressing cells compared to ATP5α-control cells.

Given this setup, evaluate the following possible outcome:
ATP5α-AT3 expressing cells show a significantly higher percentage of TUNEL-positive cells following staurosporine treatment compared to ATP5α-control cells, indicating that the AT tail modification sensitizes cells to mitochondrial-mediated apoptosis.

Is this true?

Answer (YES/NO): NO